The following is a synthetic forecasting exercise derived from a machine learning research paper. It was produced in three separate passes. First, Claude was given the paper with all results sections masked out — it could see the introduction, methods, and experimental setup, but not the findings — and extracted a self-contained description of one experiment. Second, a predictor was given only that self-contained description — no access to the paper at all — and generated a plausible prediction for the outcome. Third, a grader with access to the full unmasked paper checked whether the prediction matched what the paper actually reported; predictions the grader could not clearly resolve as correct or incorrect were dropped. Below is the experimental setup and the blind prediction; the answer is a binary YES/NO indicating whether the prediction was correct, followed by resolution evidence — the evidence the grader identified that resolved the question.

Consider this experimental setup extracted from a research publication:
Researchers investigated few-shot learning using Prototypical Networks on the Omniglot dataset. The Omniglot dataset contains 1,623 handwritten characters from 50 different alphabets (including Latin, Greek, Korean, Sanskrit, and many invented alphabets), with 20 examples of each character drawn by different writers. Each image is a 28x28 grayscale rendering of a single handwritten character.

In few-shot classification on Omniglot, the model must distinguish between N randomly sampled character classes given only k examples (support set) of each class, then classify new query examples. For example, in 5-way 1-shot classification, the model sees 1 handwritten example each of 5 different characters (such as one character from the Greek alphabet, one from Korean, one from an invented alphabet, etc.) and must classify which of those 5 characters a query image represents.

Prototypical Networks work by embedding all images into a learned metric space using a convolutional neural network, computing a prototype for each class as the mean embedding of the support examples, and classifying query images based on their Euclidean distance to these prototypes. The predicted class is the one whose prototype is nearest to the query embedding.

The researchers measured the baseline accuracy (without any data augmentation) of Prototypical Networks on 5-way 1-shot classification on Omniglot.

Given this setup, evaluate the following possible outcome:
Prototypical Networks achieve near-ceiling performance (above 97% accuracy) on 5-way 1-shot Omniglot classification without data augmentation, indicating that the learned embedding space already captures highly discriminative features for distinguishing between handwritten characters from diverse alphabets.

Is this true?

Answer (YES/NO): YES